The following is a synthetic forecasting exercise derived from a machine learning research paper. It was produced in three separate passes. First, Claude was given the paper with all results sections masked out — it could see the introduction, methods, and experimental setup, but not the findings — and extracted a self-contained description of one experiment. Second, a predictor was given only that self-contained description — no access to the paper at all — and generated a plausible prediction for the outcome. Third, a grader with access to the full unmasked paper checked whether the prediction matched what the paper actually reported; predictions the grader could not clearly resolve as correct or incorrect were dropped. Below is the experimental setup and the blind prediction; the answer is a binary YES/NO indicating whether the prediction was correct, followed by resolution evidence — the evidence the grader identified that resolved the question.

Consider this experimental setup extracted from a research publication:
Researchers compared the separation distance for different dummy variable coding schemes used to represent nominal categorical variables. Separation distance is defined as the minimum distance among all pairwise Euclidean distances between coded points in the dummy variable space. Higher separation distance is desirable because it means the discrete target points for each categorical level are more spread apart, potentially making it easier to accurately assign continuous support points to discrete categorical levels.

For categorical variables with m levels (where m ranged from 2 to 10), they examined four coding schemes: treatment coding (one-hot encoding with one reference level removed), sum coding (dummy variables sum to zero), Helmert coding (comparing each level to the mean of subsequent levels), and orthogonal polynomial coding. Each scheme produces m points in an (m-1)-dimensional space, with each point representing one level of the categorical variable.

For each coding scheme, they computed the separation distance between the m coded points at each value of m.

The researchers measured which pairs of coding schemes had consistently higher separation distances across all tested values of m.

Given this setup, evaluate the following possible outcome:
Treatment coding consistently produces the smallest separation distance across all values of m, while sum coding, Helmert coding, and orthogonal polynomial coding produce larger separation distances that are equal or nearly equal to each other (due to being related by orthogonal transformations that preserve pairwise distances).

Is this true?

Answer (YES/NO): NO